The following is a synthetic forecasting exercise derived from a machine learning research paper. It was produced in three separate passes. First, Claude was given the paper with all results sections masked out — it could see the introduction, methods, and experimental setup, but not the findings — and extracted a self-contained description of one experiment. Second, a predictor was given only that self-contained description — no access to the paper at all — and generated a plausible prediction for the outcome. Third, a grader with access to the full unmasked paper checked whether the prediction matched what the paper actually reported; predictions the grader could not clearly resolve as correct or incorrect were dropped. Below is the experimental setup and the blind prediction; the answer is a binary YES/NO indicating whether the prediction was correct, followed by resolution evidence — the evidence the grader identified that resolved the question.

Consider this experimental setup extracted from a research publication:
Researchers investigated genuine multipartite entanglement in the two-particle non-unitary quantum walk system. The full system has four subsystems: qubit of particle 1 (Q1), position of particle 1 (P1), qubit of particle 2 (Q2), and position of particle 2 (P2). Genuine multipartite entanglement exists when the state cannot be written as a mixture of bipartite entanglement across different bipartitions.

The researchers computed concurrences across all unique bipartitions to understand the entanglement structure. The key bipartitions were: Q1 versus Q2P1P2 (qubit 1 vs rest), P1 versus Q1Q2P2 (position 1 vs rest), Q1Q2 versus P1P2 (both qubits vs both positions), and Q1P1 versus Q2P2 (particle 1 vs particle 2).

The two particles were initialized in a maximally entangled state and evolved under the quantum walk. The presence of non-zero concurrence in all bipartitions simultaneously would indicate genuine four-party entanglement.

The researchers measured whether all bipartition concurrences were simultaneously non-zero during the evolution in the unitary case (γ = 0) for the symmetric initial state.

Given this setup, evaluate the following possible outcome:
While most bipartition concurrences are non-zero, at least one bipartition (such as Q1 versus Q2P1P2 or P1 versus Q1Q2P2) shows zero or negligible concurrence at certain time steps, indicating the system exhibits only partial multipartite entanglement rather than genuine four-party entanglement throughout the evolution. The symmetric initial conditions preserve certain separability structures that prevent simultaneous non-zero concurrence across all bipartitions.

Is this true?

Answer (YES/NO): NO